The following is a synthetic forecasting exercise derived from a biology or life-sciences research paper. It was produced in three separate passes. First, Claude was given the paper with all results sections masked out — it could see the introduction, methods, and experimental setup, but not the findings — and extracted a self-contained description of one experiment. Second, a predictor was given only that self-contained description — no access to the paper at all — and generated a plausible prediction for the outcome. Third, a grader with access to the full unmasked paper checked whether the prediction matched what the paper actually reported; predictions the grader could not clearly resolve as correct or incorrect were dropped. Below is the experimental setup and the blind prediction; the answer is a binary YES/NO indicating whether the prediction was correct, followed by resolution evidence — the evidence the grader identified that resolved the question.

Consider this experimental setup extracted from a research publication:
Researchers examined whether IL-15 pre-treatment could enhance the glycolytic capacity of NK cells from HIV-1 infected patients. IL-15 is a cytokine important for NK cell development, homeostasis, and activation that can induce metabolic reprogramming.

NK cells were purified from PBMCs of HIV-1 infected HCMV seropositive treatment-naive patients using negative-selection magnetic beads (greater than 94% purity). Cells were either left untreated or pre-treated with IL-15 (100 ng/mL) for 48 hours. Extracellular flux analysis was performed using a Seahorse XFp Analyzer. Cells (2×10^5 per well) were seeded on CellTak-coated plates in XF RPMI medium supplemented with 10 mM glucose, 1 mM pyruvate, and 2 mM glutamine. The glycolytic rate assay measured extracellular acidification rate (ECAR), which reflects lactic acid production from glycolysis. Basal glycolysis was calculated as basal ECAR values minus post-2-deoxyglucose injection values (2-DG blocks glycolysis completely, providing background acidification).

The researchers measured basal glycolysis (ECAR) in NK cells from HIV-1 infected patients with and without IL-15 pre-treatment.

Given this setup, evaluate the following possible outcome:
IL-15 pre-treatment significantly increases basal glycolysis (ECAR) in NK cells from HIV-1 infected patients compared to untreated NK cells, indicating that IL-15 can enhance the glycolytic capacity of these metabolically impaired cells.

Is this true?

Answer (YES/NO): YES